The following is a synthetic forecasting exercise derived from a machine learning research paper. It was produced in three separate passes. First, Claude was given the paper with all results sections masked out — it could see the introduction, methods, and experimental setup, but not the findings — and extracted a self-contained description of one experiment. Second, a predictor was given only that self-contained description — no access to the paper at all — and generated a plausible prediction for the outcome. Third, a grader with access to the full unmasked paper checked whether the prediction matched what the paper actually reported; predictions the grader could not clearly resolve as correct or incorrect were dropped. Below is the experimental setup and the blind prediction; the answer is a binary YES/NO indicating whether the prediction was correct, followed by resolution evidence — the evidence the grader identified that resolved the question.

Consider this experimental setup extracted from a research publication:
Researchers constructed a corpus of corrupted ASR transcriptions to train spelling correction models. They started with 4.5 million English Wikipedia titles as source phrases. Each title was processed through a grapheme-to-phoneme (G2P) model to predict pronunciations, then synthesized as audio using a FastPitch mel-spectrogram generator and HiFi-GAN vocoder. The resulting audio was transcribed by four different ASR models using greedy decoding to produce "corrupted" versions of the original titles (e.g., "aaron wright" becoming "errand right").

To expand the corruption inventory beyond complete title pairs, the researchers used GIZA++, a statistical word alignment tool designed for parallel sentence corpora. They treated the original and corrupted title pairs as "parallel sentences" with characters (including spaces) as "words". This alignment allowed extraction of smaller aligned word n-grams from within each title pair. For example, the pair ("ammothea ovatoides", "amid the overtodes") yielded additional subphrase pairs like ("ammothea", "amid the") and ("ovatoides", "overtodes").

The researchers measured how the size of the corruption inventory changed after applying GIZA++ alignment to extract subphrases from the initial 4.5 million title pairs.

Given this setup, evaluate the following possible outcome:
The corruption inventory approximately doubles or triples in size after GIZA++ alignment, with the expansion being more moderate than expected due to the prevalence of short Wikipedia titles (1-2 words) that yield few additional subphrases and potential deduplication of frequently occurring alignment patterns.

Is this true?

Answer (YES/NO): NO